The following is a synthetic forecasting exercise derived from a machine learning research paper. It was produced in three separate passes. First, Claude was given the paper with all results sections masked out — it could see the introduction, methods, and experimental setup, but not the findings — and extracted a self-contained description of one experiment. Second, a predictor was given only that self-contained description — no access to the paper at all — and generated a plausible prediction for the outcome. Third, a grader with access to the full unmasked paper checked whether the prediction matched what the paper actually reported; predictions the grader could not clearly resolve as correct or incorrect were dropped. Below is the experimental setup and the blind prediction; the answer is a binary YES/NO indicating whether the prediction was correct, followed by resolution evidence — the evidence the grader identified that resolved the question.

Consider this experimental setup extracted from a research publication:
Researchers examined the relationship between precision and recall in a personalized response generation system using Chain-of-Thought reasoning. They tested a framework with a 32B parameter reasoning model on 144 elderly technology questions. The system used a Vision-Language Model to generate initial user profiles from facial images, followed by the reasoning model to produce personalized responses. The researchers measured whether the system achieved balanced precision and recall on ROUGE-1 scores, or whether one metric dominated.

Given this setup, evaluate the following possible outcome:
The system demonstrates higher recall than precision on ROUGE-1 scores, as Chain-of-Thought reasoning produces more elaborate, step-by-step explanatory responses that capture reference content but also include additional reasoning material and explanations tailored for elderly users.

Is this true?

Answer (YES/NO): NO